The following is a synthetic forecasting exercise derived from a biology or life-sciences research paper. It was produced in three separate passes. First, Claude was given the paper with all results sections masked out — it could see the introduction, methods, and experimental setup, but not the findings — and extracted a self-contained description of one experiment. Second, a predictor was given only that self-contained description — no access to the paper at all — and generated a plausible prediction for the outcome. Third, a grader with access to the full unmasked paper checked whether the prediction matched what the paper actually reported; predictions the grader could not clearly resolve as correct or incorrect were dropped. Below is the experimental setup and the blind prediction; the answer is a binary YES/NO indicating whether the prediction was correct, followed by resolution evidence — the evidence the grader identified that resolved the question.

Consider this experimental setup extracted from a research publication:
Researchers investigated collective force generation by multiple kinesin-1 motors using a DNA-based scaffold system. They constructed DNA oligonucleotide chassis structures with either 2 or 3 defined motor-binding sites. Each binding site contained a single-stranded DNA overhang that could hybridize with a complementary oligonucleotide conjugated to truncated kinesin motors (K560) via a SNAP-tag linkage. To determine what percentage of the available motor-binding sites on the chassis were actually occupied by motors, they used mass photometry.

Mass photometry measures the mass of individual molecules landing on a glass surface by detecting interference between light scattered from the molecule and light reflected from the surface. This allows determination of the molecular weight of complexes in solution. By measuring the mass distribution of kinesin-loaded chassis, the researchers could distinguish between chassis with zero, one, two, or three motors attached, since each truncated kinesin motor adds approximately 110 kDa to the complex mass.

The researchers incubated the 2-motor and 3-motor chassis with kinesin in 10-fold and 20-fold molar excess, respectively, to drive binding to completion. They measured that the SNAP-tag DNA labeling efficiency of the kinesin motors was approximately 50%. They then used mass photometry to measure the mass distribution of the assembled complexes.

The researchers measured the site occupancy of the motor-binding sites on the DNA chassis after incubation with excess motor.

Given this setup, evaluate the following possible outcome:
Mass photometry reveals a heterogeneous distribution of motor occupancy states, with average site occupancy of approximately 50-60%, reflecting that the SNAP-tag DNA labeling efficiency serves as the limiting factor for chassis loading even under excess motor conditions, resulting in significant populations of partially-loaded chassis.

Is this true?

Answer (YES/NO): NO